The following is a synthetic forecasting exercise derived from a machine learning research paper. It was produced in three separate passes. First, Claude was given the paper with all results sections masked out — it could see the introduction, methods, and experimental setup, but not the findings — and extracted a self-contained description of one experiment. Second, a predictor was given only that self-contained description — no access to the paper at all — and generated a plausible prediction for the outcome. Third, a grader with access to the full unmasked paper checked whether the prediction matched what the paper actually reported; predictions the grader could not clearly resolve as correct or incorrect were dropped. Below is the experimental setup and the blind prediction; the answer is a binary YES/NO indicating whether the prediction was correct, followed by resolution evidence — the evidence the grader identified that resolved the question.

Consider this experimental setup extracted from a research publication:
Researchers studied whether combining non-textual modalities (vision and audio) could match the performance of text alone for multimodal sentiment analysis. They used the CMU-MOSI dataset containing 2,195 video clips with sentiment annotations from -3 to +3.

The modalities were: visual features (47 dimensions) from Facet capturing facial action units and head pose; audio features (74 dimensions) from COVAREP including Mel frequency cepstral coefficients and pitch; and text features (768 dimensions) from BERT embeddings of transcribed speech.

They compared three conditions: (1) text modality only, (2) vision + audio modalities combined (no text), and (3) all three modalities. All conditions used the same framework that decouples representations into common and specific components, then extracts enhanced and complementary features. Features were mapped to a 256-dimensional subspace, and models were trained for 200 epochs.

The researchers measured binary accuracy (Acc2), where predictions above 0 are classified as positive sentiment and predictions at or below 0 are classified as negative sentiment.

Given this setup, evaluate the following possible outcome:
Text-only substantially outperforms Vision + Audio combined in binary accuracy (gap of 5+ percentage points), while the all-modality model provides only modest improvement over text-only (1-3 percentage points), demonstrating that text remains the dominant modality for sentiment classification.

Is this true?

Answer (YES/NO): YES